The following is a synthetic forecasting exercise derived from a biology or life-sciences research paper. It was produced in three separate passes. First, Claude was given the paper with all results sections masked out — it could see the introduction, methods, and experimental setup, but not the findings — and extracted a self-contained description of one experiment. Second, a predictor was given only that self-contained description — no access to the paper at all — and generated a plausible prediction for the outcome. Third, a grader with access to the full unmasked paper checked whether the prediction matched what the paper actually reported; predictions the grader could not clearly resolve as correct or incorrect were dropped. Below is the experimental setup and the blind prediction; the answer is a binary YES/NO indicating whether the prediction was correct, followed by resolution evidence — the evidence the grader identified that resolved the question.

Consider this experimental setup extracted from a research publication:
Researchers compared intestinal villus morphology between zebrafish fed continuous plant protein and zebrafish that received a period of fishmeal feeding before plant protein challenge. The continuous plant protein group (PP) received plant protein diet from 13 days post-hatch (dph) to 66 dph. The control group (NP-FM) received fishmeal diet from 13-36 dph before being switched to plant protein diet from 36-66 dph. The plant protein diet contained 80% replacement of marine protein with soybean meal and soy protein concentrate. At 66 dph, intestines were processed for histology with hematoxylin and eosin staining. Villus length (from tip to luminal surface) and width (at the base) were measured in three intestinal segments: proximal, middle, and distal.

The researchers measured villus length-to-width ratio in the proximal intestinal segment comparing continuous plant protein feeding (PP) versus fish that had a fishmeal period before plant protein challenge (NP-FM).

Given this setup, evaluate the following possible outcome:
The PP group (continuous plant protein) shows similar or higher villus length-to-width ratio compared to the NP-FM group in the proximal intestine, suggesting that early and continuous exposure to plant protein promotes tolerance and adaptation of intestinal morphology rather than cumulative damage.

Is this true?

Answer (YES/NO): NO